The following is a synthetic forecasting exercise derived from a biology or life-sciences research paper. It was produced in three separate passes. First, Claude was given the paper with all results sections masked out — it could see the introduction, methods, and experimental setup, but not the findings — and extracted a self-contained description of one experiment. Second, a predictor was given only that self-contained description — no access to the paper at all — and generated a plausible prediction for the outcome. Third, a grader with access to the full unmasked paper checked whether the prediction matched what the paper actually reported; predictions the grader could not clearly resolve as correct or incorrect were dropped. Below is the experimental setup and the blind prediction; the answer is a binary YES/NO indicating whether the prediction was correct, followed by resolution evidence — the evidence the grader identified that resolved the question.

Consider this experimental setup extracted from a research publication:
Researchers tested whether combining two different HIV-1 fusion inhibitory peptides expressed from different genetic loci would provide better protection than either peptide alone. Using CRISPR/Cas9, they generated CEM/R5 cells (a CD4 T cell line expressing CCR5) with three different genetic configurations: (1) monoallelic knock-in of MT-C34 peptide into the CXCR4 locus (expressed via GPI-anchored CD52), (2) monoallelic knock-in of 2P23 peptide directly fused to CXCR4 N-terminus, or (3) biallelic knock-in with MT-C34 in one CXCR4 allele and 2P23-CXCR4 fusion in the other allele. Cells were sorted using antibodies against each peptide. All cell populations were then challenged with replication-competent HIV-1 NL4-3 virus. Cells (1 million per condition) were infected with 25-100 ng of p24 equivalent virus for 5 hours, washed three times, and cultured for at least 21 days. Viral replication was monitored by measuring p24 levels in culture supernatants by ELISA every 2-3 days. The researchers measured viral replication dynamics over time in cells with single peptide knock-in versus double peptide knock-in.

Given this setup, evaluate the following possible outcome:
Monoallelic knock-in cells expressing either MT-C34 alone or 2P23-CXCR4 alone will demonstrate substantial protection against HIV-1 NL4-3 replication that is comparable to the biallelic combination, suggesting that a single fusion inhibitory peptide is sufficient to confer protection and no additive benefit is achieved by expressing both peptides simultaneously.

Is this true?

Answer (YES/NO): NO